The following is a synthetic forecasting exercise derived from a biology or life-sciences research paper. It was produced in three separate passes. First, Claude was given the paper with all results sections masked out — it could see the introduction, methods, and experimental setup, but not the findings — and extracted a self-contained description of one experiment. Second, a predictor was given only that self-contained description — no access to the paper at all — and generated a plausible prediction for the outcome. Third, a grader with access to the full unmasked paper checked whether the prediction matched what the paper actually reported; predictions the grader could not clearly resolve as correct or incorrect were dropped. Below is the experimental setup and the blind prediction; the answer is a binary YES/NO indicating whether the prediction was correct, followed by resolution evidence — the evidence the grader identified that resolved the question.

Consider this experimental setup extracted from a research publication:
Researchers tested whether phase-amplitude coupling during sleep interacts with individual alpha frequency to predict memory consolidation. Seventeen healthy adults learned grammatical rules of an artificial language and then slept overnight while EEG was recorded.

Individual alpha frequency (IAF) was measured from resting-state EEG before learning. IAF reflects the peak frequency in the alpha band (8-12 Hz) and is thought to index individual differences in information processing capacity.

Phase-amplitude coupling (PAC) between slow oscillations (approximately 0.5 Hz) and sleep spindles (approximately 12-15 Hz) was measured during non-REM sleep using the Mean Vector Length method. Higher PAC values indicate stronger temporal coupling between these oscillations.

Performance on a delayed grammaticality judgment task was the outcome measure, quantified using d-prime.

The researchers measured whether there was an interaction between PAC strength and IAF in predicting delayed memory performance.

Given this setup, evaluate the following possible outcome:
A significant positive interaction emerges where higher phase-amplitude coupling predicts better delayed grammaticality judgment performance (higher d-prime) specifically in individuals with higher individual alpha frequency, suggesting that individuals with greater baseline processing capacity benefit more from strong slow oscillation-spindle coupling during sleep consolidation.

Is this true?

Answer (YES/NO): NO